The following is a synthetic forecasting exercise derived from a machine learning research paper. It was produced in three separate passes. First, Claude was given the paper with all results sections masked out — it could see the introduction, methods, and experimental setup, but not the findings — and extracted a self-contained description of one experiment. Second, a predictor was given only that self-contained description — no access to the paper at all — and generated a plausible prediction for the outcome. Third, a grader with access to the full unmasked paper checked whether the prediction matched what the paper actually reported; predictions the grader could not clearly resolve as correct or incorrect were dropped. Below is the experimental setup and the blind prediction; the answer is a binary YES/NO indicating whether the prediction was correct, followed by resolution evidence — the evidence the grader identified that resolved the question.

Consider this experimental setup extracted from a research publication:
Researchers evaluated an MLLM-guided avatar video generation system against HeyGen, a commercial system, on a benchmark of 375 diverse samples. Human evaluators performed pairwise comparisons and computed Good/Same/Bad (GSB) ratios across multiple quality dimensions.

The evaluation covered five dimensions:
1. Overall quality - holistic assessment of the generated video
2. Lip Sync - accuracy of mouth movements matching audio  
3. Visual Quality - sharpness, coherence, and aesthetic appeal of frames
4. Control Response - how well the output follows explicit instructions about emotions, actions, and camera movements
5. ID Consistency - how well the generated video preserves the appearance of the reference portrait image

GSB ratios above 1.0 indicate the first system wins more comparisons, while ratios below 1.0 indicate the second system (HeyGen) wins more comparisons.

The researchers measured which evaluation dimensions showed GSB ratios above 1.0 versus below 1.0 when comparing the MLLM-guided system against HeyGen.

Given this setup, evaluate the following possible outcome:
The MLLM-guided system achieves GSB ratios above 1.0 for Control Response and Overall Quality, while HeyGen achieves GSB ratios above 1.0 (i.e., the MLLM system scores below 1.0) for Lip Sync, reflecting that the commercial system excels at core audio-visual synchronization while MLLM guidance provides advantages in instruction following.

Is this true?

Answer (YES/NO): NO